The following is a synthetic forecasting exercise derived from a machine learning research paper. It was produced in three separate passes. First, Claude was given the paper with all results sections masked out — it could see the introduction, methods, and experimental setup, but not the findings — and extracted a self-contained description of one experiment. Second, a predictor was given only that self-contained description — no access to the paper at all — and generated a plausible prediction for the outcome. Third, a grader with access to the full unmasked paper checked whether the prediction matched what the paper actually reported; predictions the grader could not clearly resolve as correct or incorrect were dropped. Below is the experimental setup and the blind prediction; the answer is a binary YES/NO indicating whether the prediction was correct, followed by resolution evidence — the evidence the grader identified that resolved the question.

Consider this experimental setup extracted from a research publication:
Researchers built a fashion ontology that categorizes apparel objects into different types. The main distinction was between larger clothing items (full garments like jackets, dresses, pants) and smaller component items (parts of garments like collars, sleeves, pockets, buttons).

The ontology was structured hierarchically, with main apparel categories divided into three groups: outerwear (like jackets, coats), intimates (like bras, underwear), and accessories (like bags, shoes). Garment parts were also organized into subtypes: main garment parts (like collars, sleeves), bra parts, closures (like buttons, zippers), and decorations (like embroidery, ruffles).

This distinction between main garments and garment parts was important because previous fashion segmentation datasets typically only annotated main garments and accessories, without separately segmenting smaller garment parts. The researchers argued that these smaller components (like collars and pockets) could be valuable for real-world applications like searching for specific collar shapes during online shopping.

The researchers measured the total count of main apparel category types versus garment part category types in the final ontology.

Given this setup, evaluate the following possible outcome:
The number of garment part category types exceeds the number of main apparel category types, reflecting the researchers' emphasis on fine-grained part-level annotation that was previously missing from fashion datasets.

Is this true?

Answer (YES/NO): NO